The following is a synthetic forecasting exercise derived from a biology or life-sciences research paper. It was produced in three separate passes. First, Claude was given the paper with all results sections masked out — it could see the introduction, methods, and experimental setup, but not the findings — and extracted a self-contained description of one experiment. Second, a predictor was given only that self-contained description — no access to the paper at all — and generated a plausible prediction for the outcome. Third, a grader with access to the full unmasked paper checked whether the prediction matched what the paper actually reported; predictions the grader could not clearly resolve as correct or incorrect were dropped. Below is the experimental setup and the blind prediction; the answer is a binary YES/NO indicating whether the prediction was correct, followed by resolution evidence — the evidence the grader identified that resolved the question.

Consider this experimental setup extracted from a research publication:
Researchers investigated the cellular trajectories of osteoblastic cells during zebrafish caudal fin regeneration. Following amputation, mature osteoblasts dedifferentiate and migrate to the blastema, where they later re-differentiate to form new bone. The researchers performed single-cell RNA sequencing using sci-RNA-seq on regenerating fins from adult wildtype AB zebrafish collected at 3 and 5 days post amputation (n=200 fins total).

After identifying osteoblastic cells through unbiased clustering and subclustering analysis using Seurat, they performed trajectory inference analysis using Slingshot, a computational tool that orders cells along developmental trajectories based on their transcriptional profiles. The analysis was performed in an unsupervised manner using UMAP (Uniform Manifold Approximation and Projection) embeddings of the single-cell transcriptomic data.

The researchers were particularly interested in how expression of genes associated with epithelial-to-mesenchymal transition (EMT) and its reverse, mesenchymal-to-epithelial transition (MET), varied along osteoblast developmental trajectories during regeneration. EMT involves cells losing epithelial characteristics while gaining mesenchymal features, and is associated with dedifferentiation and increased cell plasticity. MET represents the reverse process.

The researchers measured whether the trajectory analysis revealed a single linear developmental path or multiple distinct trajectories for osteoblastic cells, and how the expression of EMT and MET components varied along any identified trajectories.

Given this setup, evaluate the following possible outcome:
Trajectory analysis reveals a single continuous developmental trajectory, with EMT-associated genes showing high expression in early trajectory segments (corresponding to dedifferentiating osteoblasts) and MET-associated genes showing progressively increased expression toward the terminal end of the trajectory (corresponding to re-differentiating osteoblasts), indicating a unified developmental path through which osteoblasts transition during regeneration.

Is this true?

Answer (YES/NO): NO